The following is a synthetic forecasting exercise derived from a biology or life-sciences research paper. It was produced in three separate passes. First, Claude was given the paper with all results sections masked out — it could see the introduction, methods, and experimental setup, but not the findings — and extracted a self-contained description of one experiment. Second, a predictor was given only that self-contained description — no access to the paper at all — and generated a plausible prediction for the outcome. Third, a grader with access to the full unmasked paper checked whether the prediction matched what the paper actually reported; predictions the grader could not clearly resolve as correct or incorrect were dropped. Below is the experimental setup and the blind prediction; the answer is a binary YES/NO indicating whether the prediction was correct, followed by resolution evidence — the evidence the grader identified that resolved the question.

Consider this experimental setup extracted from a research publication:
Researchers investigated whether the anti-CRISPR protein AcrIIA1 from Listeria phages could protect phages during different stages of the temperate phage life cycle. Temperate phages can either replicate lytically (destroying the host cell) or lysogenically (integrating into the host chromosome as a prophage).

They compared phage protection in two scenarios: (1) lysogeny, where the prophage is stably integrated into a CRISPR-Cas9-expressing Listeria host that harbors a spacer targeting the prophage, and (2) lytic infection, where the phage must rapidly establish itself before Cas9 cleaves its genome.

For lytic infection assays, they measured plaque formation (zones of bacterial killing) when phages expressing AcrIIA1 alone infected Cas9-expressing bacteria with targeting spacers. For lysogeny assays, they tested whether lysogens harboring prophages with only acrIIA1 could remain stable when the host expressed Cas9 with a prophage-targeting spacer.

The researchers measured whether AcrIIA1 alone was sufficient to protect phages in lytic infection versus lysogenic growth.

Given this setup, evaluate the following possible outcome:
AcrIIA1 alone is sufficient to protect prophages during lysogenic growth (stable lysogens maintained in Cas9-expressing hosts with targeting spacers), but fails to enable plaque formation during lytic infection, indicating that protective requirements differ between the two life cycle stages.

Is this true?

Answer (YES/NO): YES